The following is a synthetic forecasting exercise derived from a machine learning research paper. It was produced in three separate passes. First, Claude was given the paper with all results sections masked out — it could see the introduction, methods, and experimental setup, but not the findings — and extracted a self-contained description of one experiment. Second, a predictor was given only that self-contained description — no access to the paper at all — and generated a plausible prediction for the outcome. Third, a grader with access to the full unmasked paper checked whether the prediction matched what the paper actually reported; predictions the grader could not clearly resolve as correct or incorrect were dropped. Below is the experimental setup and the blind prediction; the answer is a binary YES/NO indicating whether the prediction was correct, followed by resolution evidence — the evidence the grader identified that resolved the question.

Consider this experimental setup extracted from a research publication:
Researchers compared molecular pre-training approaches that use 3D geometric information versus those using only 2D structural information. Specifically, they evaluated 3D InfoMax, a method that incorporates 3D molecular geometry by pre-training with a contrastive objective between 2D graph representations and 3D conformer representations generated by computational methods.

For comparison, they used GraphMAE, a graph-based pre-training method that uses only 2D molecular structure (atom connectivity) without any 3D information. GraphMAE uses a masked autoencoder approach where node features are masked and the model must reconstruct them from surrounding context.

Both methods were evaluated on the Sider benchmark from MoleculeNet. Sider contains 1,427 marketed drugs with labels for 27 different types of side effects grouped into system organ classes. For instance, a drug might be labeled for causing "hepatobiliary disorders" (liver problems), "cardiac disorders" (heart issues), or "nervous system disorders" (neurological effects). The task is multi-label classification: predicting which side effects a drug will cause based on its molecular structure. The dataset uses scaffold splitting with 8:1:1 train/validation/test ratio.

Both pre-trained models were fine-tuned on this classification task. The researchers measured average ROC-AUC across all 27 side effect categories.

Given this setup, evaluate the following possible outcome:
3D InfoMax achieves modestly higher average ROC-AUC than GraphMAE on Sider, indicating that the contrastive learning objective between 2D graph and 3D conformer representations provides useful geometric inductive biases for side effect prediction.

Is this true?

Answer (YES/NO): NO